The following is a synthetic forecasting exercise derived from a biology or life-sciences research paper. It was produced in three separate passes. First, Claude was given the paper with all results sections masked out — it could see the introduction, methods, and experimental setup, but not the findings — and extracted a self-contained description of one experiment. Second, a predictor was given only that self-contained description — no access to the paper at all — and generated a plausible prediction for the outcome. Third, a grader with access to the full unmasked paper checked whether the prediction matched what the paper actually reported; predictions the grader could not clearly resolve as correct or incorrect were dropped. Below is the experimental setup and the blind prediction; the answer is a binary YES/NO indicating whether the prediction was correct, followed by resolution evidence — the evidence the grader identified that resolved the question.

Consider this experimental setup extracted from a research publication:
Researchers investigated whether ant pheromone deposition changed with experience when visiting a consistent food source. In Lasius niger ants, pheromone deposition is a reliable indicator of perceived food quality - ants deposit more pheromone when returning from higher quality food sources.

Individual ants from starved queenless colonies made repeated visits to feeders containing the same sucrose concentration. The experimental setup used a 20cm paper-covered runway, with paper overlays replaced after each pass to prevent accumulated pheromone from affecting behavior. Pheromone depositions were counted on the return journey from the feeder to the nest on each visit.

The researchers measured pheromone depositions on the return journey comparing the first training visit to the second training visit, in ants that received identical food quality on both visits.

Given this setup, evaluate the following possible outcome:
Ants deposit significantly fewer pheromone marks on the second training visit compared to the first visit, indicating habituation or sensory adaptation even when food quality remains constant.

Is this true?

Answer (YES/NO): NO